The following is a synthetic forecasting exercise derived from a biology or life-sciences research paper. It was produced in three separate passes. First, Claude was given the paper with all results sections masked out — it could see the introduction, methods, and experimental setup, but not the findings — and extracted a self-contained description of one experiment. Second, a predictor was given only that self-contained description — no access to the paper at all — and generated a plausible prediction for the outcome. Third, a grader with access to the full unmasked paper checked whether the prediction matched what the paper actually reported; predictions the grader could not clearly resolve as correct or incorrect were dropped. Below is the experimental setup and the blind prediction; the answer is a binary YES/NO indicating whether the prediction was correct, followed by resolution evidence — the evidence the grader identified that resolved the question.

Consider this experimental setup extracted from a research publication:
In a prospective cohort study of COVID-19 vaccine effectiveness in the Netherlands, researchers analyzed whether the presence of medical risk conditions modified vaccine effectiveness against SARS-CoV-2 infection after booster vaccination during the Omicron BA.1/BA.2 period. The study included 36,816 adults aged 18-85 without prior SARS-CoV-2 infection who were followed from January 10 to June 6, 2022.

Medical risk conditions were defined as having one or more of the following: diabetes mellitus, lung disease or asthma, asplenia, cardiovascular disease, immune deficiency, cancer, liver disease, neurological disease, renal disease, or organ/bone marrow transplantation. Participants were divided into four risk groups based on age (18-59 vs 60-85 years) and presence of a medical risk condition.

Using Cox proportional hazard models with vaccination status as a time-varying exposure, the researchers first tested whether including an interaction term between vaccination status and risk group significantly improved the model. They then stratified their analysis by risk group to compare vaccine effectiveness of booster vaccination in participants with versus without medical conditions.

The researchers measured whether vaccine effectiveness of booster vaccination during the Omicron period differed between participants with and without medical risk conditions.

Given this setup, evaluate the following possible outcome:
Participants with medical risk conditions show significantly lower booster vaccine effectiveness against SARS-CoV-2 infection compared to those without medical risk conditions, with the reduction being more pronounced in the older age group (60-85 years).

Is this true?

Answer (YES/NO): NO